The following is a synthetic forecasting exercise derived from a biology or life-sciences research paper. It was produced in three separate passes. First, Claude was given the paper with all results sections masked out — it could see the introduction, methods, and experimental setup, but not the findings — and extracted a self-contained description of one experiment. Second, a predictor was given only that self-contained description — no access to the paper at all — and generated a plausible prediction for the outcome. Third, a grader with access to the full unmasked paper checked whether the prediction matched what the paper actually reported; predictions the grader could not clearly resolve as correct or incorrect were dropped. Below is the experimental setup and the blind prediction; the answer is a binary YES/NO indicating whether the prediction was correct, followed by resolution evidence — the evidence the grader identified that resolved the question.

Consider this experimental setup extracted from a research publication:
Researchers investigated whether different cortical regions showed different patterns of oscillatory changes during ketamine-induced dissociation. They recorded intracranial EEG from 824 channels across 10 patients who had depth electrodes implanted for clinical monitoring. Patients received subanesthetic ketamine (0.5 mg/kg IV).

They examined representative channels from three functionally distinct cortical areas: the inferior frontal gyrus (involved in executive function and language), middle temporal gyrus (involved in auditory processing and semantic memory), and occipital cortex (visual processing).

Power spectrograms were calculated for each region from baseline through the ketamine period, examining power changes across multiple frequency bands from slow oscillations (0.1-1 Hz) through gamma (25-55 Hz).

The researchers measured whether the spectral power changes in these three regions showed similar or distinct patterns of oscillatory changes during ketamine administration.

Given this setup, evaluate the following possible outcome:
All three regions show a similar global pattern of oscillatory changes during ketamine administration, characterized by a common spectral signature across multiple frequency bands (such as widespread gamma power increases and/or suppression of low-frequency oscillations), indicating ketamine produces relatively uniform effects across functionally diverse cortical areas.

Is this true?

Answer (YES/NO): NO